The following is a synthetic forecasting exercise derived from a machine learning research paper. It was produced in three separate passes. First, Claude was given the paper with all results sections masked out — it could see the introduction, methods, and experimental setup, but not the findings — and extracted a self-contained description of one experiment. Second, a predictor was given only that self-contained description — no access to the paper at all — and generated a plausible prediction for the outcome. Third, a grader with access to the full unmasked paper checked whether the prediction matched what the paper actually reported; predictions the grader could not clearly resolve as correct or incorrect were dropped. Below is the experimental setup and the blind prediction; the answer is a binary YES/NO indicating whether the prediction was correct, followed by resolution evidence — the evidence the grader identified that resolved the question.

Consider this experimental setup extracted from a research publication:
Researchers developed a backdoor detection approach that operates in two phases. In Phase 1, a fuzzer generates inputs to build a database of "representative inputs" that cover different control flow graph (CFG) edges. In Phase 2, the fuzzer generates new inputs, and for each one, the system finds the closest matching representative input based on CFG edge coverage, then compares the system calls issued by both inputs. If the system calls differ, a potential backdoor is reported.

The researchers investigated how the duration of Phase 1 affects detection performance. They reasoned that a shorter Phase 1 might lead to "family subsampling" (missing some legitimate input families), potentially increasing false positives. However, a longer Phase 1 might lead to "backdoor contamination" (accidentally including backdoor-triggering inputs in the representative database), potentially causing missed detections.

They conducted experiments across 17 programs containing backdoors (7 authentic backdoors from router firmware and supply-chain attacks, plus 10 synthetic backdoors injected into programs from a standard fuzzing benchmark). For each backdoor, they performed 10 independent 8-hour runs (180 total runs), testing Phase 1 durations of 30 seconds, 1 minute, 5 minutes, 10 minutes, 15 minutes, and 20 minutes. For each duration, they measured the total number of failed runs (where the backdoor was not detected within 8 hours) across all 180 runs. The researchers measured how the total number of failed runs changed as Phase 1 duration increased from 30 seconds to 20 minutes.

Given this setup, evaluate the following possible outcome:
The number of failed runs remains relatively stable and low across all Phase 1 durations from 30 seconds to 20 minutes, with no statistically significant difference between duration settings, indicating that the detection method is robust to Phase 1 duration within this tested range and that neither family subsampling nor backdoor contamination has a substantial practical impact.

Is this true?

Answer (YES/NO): NO